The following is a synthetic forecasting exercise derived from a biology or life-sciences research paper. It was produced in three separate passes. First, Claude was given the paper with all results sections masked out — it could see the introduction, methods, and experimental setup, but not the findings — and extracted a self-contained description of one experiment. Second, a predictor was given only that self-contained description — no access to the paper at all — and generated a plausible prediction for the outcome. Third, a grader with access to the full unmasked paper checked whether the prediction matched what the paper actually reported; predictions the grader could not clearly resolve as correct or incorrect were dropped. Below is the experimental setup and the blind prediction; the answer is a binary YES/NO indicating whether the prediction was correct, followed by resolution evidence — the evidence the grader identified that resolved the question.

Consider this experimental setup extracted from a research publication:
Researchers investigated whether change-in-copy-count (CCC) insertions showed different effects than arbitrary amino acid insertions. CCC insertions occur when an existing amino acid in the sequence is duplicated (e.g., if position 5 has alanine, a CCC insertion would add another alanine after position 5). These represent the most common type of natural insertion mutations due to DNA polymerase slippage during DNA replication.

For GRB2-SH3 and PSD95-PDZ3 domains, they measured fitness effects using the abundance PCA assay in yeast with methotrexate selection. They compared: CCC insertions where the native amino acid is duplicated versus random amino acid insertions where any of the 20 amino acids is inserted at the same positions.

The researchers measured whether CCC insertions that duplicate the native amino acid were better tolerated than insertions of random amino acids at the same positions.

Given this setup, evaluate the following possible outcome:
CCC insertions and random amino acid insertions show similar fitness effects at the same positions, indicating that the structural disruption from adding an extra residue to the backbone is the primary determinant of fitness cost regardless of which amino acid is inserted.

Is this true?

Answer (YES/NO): YES